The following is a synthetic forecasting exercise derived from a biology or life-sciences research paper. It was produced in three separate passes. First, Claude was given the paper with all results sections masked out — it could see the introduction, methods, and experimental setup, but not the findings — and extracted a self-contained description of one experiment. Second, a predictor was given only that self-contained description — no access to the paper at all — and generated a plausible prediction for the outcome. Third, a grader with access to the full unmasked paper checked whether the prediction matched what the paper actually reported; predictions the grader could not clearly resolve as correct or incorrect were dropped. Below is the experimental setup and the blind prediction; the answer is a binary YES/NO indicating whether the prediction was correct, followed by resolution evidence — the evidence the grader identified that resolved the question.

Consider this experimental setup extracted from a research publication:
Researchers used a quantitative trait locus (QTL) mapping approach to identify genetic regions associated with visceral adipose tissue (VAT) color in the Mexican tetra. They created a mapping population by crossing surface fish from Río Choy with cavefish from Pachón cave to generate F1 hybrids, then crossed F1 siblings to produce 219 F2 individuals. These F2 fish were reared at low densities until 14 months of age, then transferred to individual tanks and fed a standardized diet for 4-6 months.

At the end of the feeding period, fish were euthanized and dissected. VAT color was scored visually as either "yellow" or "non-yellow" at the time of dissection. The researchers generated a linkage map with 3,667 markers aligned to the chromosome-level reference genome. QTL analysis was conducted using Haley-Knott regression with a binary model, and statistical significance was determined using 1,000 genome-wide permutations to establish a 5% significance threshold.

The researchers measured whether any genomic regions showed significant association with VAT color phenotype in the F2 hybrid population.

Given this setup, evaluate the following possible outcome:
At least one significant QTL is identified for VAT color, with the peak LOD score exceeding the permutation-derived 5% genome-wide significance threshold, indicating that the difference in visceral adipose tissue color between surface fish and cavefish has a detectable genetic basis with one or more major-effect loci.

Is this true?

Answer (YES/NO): YES